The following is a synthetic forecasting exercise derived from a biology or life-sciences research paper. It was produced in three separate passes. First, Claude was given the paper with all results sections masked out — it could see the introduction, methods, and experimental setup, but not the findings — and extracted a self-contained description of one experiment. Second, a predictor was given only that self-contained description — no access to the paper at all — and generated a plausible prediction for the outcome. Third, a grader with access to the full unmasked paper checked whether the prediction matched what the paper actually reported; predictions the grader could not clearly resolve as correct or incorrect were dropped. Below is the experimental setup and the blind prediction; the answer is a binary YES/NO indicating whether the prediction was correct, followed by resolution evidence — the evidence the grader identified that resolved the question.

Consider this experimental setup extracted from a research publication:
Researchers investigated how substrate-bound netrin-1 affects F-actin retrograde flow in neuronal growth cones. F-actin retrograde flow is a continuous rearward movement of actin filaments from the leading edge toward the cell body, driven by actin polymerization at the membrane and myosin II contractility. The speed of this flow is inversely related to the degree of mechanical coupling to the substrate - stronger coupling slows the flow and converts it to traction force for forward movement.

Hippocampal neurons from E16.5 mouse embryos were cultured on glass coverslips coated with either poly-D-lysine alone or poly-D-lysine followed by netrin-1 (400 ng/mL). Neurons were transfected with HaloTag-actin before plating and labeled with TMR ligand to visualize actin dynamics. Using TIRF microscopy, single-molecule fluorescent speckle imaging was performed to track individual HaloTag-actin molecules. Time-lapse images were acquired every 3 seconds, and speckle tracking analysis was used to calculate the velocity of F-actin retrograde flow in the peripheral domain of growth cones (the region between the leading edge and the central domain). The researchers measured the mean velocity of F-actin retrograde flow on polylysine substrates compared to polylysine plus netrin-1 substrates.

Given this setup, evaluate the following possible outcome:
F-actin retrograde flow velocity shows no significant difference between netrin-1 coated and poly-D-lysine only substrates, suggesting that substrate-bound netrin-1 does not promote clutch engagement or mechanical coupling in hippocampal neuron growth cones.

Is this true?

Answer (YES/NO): NO